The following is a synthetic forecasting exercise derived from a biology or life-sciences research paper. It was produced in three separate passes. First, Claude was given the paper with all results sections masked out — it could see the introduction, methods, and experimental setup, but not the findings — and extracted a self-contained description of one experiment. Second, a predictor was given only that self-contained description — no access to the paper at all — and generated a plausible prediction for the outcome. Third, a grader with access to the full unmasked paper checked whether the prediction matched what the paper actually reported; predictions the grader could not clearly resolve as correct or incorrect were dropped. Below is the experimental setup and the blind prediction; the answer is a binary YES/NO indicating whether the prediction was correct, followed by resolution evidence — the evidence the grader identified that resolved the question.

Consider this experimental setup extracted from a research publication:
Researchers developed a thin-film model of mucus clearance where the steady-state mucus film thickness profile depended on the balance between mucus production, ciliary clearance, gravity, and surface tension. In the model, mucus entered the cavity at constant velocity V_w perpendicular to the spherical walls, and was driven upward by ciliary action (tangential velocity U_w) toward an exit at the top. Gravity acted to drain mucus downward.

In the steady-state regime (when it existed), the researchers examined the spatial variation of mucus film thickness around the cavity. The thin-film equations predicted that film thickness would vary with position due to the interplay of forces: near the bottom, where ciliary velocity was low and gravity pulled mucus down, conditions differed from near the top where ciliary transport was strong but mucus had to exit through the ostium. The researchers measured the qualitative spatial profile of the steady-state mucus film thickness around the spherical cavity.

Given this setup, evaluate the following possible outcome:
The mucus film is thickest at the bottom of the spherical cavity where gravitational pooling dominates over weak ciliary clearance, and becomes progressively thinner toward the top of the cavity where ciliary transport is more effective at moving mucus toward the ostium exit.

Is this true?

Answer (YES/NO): NO